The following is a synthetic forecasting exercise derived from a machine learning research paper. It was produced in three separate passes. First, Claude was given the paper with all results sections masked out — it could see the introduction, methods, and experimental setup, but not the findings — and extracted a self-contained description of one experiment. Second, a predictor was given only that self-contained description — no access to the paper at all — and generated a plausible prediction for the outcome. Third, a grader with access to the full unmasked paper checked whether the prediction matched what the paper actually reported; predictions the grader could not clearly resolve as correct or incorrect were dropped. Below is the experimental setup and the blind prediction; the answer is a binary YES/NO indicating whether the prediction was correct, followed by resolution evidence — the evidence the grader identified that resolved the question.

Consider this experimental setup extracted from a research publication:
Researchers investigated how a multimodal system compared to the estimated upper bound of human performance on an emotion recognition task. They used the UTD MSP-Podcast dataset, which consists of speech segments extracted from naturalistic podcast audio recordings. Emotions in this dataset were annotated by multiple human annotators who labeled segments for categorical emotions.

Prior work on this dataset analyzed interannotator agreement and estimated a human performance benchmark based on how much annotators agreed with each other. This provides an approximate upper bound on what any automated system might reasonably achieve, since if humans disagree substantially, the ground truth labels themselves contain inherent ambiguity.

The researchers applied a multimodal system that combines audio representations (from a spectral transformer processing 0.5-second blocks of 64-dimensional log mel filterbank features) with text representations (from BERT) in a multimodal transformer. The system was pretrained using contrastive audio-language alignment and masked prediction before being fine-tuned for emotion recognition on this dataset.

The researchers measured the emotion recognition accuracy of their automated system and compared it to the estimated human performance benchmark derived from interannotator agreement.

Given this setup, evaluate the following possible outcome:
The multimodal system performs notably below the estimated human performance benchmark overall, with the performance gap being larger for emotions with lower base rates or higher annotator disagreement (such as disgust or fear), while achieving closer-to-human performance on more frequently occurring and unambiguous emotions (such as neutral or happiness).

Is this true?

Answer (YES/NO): NO